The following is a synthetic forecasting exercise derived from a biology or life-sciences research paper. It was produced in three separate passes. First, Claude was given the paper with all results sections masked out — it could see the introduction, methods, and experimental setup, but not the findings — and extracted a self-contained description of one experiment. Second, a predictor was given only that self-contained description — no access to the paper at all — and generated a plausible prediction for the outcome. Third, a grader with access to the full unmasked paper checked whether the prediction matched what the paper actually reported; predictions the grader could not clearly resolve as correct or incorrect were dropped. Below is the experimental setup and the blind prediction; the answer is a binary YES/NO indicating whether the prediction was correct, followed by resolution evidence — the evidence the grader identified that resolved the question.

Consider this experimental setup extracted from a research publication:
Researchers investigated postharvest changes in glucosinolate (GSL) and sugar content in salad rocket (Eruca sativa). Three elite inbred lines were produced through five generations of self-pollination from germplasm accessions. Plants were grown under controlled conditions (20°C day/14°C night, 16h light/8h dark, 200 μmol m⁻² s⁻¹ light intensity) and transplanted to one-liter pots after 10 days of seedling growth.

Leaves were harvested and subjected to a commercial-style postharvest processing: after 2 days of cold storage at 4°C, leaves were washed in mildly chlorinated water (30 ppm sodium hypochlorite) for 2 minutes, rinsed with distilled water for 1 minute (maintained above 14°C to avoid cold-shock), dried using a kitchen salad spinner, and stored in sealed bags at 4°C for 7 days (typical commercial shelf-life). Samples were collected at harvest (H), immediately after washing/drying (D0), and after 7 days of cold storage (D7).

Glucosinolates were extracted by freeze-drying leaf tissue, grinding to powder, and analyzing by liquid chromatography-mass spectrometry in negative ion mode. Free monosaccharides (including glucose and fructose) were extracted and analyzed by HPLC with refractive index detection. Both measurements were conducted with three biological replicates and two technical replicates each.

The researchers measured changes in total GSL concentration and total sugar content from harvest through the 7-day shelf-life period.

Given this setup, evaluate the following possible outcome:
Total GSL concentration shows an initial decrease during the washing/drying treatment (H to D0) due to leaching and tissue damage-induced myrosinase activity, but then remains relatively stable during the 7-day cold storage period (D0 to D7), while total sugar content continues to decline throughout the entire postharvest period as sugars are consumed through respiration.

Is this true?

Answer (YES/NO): NO